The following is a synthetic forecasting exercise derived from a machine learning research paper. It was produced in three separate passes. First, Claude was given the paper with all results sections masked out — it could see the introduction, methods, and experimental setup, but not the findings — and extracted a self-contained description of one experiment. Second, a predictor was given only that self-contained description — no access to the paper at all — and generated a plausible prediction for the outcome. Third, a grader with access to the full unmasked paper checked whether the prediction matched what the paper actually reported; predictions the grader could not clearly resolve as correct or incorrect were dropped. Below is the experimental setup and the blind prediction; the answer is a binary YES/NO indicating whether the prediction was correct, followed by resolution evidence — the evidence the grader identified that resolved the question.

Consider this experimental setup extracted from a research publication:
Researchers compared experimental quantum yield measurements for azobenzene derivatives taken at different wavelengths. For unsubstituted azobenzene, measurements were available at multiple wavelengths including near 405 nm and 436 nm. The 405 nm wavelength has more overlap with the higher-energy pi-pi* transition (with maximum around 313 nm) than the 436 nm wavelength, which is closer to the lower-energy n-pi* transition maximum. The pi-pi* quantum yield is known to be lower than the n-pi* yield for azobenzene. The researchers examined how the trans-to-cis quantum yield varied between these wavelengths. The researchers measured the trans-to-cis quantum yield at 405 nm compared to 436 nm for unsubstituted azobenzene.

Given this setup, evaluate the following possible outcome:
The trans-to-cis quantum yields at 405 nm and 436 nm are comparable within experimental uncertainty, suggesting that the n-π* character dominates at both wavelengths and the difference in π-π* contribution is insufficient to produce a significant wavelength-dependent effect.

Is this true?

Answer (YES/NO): NO